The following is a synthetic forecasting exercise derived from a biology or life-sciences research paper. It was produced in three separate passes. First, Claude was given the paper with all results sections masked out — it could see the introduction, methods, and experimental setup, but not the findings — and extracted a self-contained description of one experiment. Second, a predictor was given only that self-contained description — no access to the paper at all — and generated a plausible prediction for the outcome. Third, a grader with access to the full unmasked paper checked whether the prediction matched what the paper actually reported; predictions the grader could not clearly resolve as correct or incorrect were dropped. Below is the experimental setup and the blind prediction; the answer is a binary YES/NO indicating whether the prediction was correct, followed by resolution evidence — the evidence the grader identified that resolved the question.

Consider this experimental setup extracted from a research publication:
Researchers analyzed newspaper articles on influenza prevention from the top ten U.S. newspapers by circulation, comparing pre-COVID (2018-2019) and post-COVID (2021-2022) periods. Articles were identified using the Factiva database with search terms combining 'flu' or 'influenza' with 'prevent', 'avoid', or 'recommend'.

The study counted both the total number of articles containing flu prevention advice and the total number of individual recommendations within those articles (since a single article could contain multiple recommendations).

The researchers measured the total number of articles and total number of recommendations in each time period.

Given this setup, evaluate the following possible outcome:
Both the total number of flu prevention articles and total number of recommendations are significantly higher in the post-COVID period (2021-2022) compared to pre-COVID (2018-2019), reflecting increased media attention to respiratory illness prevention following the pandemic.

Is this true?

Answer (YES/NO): NO